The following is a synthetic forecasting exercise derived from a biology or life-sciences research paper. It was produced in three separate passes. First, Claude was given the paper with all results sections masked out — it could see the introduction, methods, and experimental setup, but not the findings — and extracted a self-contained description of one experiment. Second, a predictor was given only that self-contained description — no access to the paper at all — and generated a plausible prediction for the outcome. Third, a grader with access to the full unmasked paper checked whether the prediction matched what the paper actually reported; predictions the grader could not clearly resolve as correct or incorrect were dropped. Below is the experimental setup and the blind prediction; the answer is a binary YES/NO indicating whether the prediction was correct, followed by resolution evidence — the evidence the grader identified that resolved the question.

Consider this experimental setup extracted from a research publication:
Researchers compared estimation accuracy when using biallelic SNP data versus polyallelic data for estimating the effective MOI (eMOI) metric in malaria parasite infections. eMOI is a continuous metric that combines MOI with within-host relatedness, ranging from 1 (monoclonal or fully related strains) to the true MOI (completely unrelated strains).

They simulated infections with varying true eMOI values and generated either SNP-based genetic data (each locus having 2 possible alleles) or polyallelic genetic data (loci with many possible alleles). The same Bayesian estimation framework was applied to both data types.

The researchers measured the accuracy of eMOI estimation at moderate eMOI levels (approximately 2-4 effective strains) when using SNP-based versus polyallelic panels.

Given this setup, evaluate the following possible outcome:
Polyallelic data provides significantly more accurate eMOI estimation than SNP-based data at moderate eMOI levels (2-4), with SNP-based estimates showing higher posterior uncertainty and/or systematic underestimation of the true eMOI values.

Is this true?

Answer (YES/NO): YES